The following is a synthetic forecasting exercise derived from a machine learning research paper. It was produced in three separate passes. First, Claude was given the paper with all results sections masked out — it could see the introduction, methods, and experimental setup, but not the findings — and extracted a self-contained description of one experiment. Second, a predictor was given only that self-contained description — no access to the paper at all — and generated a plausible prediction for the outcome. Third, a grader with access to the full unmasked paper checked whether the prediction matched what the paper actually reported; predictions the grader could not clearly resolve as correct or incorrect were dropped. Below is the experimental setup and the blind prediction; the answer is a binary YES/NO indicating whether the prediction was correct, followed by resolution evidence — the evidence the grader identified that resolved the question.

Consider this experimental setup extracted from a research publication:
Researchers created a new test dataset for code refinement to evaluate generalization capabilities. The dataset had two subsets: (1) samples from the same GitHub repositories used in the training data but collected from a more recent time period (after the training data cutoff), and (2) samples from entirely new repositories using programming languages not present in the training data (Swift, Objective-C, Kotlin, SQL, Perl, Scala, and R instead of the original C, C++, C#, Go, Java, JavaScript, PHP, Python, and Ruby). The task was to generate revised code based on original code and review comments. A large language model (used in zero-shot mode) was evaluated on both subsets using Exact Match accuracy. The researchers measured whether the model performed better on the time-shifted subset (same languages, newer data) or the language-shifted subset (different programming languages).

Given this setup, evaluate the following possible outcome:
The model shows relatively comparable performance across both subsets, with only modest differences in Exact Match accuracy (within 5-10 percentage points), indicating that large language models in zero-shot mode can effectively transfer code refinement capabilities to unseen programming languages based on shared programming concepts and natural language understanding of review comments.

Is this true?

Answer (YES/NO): YES